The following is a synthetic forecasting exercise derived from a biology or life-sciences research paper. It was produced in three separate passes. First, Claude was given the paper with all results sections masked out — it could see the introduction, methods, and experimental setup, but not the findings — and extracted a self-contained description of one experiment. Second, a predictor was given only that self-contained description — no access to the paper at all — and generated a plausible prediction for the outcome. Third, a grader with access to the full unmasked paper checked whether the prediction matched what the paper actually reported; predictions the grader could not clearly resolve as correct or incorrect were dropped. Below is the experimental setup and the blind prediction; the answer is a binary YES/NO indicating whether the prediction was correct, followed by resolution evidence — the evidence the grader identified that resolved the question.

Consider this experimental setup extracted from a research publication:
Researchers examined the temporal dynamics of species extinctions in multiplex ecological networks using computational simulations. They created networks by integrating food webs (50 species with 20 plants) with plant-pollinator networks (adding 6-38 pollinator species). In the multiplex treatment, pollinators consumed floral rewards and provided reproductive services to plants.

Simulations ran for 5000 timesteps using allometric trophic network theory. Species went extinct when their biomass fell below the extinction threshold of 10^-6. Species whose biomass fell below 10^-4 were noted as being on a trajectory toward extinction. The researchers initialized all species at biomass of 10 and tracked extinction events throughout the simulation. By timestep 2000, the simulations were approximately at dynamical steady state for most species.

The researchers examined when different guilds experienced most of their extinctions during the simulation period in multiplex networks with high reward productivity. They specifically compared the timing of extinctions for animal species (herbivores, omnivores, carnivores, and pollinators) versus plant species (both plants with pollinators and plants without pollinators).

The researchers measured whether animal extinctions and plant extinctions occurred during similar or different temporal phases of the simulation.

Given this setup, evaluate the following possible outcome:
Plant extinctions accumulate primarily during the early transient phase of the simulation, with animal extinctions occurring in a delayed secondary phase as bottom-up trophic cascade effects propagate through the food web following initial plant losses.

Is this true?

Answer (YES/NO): NO